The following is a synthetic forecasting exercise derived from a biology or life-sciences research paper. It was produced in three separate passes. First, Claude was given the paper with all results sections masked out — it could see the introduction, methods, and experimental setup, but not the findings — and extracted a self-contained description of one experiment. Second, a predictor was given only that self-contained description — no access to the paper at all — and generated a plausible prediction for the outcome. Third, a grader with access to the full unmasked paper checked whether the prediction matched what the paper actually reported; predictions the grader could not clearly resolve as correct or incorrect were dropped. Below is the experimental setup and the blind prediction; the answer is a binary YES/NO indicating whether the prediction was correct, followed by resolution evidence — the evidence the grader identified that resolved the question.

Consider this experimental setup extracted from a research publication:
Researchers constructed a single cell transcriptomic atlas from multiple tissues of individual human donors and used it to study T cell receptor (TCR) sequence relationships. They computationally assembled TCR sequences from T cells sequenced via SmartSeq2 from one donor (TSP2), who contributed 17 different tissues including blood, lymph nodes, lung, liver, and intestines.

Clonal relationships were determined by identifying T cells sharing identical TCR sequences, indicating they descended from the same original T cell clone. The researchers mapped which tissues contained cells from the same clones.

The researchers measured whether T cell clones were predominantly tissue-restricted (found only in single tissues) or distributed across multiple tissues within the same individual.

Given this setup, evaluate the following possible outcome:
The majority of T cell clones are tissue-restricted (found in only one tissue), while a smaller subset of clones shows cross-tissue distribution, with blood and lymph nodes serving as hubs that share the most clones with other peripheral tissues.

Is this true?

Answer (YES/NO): NO